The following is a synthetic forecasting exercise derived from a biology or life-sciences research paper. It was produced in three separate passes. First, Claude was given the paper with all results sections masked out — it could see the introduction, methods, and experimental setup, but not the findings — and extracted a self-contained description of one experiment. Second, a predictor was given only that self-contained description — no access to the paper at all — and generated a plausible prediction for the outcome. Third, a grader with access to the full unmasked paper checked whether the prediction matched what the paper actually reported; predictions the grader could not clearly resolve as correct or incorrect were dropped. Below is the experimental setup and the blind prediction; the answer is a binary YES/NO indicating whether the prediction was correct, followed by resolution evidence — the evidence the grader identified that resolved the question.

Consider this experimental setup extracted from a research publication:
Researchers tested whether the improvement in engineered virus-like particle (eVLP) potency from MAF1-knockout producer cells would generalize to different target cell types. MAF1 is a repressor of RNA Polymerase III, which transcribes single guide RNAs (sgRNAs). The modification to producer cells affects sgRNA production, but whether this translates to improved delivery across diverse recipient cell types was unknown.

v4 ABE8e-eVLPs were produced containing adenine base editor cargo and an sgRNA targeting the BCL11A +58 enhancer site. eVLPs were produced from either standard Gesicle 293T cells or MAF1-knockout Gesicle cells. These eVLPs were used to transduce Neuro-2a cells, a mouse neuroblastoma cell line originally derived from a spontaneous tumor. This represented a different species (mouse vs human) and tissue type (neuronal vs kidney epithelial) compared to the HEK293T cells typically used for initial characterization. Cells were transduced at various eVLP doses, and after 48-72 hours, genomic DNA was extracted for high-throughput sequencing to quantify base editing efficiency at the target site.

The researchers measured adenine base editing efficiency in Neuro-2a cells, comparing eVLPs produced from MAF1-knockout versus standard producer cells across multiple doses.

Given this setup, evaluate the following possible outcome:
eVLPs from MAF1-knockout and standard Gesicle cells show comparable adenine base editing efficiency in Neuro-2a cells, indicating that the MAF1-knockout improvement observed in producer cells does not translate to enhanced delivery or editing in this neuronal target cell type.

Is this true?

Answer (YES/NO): NO